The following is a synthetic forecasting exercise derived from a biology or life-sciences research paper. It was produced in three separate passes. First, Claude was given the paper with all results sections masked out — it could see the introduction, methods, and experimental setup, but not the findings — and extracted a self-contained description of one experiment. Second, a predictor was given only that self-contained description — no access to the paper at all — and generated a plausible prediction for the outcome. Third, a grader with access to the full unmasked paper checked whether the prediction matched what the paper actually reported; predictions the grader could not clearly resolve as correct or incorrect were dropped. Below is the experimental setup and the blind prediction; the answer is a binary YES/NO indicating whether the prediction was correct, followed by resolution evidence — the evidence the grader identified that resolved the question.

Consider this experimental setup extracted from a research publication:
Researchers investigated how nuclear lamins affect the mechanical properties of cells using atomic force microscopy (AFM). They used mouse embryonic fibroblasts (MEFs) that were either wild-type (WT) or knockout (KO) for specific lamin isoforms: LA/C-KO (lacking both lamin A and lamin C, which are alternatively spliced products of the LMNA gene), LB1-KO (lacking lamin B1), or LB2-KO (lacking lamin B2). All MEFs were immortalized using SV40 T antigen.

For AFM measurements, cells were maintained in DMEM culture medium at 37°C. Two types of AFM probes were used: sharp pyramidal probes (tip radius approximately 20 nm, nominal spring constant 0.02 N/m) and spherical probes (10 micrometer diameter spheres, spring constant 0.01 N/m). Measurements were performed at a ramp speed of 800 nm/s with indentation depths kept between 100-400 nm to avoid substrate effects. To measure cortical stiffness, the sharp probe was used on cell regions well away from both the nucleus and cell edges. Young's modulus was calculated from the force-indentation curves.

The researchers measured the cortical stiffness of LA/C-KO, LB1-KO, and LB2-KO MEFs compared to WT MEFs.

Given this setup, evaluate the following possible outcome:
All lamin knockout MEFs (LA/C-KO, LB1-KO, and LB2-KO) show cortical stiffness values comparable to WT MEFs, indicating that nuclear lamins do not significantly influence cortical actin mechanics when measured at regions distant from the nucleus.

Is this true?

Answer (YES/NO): NO